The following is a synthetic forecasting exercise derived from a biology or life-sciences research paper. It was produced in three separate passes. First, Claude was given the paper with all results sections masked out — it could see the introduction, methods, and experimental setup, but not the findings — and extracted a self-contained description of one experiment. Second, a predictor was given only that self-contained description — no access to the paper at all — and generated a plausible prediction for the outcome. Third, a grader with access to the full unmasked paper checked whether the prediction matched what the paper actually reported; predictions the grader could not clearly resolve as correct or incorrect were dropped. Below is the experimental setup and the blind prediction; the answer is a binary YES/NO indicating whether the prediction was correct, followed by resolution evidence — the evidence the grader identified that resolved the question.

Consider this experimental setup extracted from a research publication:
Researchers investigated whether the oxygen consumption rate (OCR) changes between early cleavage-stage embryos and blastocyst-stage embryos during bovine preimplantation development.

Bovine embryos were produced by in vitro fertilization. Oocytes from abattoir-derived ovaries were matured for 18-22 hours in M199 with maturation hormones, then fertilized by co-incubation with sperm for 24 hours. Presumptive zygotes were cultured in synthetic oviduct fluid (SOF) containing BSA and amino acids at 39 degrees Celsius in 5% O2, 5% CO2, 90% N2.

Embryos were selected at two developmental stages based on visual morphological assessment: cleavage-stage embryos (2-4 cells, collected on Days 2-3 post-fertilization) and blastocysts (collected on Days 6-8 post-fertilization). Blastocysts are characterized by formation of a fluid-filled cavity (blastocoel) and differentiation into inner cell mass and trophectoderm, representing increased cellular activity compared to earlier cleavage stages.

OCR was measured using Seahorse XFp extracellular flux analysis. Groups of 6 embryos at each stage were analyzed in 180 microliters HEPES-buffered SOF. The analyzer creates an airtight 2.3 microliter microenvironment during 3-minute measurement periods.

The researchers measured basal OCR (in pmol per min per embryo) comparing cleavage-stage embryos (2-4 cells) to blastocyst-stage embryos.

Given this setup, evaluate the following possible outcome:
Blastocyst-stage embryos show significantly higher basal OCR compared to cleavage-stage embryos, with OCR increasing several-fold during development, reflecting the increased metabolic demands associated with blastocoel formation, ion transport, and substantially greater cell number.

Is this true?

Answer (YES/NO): NO